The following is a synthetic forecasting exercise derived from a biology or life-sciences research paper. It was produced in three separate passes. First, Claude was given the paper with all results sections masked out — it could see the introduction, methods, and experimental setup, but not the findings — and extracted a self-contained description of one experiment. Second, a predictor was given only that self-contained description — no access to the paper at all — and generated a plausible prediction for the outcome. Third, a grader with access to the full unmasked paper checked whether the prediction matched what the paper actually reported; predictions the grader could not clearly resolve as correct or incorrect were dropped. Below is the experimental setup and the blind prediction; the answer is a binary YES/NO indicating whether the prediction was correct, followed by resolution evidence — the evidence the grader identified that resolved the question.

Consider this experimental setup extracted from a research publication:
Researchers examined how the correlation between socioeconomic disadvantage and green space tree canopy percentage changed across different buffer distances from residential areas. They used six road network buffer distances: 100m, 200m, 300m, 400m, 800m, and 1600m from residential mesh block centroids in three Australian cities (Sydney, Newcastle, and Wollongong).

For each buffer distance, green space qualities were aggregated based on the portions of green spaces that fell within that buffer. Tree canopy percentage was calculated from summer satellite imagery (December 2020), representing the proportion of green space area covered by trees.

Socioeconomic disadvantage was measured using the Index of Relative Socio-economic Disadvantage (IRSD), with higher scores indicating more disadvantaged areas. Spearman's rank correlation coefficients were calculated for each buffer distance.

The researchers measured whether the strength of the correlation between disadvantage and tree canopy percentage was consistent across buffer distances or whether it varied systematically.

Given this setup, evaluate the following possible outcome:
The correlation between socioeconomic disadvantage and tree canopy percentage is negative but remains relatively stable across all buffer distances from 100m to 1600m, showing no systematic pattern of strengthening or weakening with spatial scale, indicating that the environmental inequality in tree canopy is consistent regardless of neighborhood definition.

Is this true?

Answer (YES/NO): NO